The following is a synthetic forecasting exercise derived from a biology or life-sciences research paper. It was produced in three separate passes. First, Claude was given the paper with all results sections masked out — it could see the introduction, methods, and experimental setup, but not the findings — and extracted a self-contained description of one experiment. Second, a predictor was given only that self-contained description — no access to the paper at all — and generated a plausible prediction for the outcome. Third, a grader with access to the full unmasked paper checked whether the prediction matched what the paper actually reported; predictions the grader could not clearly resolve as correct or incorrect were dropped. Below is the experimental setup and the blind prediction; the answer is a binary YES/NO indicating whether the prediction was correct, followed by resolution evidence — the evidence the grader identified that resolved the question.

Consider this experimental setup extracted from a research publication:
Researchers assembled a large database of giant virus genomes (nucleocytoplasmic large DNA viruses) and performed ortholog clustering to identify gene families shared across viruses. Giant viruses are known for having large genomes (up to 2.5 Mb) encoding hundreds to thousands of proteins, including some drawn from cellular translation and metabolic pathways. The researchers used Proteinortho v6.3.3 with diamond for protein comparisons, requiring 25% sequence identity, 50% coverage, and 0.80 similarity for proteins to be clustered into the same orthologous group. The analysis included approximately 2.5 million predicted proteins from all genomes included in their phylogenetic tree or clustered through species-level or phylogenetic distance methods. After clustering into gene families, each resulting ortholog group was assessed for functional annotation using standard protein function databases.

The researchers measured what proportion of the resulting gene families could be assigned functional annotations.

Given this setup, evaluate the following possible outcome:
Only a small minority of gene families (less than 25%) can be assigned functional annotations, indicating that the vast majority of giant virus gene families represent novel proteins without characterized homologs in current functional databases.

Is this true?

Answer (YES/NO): NO